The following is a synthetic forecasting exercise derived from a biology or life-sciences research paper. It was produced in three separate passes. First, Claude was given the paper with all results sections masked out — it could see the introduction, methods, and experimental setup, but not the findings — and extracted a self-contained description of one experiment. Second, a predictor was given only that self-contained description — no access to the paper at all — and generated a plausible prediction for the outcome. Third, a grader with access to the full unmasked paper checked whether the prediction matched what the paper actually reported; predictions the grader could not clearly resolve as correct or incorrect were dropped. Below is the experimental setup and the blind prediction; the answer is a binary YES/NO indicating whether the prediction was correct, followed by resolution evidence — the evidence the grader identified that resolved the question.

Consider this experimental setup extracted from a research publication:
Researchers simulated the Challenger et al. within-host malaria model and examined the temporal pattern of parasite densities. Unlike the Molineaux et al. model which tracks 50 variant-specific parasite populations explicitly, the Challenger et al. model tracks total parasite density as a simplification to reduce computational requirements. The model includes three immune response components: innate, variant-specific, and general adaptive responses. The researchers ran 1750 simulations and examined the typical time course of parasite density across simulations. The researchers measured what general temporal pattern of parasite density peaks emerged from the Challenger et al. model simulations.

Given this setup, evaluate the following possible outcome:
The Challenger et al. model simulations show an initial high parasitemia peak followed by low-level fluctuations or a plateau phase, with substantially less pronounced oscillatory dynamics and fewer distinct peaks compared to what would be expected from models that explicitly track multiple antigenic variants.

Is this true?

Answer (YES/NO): NO